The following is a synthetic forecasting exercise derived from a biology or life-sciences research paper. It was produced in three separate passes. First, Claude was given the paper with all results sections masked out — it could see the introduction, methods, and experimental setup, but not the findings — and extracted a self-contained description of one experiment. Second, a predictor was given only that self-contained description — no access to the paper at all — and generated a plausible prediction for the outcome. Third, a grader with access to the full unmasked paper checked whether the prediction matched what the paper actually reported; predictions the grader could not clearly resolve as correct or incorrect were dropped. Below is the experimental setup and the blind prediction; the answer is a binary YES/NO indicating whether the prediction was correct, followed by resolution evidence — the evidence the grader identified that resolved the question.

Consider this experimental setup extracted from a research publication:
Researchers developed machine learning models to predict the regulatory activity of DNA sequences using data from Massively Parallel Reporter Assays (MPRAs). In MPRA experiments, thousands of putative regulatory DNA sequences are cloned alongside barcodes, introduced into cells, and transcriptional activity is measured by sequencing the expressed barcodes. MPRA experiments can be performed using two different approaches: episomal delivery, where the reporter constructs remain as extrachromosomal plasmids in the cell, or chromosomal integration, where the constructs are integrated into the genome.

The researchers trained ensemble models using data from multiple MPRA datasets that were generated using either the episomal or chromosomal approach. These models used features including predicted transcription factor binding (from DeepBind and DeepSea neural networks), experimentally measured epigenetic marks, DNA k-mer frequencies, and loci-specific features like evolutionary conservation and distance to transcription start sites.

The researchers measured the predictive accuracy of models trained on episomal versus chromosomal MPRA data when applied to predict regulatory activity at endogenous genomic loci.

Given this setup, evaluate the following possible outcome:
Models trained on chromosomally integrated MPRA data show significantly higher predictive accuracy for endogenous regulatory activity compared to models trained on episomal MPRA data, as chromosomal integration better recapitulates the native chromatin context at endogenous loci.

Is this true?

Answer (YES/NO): YES